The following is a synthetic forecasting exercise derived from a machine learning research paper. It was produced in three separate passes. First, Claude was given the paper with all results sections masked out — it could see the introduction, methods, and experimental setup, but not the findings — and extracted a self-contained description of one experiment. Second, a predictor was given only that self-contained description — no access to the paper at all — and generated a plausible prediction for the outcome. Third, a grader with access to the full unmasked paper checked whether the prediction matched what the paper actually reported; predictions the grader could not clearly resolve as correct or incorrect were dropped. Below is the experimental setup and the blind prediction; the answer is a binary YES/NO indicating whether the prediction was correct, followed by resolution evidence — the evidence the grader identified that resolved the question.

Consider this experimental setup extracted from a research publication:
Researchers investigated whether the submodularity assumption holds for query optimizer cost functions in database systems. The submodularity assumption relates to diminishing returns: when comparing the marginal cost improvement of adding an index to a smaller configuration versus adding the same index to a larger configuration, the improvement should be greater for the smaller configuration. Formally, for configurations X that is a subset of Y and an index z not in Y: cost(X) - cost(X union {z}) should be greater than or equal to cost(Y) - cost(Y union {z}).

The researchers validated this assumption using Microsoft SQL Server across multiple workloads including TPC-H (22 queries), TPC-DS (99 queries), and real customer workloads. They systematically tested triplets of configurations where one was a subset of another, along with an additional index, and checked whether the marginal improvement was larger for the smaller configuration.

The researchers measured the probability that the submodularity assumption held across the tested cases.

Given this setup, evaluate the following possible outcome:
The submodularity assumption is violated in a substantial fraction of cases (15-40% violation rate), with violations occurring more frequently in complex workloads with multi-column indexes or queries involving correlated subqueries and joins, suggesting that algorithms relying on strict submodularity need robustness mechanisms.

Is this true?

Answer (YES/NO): NO